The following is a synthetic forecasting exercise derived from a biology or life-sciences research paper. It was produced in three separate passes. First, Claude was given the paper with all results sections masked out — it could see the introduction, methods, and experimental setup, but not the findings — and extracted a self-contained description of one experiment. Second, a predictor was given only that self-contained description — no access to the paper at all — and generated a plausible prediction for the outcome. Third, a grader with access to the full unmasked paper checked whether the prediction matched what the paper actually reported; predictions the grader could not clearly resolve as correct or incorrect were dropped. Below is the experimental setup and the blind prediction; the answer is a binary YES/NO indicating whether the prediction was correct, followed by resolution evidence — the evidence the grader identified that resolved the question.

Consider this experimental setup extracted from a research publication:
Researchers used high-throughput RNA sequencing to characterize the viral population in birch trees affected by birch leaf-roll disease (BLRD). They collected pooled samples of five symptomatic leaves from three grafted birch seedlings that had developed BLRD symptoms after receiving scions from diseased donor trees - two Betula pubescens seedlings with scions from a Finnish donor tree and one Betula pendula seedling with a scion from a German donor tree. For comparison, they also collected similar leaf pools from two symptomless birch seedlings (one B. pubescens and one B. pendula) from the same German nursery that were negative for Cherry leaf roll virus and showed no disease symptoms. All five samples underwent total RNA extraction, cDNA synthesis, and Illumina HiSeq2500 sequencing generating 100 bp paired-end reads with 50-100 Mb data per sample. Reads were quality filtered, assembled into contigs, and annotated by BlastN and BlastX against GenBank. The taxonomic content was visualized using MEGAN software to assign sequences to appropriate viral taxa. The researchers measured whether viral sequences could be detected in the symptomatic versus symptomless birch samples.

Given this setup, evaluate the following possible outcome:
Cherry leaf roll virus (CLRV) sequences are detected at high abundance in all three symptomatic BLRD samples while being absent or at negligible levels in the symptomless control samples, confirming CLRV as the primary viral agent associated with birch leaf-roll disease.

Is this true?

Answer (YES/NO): NO